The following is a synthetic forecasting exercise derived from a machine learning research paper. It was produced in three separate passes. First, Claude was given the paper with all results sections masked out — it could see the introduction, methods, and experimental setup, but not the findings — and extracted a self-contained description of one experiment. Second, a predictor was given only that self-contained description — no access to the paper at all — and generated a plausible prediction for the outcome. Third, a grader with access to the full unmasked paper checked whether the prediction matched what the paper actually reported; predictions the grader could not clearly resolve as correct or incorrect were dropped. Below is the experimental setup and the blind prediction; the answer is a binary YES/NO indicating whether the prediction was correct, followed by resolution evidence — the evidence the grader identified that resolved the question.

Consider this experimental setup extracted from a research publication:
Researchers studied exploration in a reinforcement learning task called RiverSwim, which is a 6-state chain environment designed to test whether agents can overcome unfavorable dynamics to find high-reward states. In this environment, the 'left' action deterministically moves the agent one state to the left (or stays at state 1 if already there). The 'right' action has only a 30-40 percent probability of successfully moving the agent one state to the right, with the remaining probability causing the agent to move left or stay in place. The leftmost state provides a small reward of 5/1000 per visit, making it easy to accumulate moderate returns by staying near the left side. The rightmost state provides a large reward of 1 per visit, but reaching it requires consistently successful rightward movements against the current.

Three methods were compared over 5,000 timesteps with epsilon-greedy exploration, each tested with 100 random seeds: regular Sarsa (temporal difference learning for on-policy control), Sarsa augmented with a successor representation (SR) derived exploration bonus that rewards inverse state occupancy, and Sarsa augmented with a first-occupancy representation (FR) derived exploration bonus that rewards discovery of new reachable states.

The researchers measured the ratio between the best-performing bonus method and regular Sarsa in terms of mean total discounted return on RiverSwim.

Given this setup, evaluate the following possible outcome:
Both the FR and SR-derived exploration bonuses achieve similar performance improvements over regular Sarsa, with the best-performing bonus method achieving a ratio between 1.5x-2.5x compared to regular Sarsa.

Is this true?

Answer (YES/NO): NO